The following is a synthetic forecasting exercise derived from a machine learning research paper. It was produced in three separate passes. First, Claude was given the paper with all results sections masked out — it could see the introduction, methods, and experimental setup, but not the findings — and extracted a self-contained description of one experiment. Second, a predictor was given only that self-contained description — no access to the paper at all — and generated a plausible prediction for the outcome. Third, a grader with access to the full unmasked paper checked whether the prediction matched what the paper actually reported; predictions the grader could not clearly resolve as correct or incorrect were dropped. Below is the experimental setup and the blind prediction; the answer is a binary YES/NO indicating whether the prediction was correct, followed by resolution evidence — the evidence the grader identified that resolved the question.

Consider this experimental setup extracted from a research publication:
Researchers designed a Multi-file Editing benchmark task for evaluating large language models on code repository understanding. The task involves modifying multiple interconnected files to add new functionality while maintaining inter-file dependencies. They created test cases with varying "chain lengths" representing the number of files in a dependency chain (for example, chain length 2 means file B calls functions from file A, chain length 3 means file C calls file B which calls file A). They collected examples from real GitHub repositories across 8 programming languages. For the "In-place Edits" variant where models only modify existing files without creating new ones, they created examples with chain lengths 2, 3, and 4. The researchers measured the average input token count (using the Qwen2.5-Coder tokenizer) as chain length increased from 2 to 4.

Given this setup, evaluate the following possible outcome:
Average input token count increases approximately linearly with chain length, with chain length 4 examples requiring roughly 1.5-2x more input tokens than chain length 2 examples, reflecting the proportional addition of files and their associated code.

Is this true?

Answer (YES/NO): NO